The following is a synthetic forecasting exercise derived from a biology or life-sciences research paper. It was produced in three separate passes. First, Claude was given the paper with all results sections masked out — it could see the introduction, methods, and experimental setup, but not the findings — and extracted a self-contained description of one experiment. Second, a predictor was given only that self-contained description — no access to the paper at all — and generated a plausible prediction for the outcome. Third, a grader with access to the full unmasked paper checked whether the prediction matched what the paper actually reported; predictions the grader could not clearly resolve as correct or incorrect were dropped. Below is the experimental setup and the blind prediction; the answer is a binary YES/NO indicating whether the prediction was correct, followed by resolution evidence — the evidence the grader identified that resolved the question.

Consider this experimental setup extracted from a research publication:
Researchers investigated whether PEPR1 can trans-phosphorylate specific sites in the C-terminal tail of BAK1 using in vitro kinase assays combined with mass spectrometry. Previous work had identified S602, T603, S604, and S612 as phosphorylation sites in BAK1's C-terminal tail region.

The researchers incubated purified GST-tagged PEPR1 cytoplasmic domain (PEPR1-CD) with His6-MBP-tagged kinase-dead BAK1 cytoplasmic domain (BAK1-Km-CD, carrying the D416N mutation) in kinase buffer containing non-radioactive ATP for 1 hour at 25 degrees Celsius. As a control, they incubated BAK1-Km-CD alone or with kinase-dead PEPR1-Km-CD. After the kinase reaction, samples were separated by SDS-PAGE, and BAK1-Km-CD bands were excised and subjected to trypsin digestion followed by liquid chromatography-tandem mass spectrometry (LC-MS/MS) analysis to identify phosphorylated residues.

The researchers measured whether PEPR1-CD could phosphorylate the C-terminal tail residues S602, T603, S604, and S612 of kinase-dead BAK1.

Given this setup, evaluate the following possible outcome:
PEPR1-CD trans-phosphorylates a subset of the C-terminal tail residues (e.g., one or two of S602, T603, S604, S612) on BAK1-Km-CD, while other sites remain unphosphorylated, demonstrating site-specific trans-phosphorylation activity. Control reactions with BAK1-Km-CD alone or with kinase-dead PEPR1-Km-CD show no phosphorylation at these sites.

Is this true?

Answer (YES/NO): NO